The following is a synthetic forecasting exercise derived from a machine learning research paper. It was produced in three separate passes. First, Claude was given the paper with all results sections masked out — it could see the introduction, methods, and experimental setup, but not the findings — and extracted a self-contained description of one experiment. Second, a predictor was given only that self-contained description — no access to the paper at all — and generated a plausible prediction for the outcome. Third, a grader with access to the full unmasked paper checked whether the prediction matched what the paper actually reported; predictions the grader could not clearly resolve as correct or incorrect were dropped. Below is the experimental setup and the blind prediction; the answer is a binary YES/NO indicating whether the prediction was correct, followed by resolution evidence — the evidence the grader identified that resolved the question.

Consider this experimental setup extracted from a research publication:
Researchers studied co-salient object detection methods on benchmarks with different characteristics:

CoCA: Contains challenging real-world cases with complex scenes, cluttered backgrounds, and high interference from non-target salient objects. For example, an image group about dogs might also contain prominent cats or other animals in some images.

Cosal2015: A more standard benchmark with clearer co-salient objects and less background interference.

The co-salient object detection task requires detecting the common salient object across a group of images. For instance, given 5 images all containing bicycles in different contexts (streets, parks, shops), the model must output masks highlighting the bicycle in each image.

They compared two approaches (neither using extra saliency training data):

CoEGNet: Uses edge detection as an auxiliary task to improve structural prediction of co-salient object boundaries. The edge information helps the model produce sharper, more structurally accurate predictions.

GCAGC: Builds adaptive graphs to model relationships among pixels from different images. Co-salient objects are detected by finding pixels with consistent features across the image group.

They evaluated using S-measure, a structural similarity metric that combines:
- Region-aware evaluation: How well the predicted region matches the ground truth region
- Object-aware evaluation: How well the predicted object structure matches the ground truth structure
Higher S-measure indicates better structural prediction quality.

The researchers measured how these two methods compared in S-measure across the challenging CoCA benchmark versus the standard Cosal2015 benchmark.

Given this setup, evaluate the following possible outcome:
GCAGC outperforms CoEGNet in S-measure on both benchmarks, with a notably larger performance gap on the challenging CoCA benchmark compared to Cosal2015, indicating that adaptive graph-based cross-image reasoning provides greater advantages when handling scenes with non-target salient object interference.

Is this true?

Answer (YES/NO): NO